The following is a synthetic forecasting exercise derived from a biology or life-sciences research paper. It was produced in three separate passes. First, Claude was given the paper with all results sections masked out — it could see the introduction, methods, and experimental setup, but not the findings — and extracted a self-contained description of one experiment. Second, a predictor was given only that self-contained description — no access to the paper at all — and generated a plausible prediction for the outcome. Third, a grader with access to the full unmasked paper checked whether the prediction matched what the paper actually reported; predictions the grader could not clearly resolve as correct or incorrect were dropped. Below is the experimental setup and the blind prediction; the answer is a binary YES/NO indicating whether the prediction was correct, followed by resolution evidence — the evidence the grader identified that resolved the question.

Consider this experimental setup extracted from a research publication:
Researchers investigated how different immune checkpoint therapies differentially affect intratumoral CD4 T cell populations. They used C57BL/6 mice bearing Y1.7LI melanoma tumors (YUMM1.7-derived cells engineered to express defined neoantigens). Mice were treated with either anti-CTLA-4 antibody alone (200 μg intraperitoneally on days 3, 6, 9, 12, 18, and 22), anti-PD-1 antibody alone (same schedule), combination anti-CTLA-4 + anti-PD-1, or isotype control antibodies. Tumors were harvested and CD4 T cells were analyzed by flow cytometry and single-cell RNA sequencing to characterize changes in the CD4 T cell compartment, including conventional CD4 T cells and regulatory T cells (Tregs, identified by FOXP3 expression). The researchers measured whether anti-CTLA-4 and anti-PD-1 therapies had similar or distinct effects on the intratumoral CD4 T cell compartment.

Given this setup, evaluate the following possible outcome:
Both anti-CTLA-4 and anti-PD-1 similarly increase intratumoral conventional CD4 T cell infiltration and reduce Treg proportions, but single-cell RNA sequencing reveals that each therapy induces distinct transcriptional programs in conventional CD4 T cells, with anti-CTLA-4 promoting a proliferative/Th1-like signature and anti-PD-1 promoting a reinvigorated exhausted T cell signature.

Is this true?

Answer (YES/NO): NO